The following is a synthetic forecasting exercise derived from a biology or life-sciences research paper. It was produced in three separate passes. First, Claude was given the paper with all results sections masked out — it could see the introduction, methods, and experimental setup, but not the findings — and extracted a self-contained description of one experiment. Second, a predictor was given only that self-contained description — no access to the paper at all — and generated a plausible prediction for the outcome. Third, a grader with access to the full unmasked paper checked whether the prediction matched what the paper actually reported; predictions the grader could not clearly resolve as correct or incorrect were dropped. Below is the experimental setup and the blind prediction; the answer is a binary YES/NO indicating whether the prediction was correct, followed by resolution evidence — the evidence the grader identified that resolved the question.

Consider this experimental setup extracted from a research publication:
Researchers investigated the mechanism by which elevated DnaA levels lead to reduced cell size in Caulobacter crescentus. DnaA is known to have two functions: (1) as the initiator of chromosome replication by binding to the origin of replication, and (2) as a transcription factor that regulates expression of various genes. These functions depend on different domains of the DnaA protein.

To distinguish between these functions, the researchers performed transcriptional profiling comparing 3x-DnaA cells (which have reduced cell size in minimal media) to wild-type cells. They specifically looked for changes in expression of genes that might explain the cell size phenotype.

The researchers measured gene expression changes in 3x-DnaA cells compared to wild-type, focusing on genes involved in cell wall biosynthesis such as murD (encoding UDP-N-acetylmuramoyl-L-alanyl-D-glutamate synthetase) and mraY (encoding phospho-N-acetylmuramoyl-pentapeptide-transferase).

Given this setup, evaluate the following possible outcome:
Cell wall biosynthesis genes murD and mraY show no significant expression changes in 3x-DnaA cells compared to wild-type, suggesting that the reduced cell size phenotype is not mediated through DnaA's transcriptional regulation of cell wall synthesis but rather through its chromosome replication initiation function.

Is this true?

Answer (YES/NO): NO